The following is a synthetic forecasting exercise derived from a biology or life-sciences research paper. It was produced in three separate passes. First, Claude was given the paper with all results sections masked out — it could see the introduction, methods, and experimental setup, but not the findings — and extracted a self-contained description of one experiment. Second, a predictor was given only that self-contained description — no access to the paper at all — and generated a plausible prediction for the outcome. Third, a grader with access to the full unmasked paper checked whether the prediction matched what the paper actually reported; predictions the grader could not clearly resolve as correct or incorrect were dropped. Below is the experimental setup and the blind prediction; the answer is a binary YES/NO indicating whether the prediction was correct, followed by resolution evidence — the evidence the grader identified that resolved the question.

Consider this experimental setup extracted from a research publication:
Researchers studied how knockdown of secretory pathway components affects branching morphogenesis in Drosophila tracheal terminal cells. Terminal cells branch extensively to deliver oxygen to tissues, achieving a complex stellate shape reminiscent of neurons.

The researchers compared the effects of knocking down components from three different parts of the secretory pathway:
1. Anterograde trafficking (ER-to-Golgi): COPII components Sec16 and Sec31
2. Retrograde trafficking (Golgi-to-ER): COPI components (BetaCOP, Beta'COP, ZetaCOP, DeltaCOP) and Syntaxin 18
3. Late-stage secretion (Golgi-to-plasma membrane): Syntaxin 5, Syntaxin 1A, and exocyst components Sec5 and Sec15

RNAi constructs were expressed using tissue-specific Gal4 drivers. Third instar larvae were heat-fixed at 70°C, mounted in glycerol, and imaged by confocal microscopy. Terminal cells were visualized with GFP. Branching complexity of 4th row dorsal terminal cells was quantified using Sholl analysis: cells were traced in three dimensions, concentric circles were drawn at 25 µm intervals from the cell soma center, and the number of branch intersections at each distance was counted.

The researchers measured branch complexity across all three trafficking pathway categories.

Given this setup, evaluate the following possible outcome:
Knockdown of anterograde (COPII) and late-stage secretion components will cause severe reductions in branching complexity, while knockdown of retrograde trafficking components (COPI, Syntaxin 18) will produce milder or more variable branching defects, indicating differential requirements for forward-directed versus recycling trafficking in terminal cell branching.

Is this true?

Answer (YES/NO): NO